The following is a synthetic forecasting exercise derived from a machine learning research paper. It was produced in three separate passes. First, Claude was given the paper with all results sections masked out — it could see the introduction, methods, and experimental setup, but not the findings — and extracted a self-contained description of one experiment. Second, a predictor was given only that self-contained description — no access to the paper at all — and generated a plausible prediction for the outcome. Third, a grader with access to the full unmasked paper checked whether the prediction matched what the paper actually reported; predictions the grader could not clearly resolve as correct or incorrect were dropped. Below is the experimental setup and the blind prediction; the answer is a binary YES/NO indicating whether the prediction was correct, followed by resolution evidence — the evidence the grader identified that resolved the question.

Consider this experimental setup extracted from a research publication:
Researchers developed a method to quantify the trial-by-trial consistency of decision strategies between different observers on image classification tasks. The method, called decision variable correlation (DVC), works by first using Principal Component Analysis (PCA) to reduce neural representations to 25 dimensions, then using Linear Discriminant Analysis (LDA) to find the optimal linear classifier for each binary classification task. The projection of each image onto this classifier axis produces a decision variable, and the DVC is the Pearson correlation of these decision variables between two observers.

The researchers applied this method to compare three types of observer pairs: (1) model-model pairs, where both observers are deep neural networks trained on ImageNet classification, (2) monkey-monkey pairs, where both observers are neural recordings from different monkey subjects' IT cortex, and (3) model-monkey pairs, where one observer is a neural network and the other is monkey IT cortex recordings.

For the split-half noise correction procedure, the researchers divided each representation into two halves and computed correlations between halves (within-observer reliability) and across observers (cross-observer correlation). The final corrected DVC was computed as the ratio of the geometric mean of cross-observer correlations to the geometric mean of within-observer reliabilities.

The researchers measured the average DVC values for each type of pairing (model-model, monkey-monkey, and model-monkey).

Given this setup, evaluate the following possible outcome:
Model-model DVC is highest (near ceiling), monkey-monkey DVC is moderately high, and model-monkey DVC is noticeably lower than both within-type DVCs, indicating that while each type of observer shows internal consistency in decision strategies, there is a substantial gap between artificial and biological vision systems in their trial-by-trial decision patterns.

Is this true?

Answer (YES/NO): NO